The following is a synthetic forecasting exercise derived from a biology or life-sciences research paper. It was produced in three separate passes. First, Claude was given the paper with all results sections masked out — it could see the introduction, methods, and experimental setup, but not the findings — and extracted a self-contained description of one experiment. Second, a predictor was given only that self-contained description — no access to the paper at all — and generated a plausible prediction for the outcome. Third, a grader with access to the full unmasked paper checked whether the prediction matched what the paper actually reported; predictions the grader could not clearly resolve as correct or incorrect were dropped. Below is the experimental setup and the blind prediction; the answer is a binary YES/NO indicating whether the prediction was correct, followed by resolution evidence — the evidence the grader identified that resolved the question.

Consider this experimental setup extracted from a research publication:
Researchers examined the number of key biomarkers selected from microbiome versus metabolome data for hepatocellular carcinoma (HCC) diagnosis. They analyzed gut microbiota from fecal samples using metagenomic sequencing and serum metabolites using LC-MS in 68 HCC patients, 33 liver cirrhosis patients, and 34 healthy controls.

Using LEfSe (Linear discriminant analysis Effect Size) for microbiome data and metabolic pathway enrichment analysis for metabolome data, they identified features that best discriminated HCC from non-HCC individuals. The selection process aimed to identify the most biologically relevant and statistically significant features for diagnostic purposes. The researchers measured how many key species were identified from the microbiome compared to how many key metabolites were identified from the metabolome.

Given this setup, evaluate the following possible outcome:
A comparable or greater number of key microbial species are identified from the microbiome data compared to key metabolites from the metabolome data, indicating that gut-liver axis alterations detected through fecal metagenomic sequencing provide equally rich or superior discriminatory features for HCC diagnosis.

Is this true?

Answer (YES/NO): NO